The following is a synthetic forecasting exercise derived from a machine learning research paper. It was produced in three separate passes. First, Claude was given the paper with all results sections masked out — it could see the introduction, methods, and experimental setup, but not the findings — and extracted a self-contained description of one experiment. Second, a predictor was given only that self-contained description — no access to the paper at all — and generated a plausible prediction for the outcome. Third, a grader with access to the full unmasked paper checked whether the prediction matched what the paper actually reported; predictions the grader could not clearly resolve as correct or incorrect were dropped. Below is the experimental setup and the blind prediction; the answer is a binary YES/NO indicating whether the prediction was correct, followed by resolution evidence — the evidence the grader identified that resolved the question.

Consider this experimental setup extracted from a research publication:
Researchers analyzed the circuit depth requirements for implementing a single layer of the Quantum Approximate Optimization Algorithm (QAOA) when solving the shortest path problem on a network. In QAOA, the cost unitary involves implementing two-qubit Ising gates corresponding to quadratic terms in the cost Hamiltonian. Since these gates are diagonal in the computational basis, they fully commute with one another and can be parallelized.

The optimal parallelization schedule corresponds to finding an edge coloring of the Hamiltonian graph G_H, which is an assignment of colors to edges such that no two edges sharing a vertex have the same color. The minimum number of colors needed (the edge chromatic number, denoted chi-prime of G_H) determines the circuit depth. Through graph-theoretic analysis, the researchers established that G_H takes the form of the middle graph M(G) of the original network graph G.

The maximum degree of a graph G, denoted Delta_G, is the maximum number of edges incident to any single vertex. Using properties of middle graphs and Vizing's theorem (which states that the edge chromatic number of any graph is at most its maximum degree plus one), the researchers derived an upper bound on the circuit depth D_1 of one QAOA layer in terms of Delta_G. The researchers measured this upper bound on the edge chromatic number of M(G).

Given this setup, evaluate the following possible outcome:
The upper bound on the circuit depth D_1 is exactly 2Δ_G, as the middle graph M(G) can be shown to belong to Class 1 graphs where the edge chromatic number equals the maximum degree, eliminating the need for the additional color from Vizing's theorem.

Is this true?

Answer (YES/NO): NO